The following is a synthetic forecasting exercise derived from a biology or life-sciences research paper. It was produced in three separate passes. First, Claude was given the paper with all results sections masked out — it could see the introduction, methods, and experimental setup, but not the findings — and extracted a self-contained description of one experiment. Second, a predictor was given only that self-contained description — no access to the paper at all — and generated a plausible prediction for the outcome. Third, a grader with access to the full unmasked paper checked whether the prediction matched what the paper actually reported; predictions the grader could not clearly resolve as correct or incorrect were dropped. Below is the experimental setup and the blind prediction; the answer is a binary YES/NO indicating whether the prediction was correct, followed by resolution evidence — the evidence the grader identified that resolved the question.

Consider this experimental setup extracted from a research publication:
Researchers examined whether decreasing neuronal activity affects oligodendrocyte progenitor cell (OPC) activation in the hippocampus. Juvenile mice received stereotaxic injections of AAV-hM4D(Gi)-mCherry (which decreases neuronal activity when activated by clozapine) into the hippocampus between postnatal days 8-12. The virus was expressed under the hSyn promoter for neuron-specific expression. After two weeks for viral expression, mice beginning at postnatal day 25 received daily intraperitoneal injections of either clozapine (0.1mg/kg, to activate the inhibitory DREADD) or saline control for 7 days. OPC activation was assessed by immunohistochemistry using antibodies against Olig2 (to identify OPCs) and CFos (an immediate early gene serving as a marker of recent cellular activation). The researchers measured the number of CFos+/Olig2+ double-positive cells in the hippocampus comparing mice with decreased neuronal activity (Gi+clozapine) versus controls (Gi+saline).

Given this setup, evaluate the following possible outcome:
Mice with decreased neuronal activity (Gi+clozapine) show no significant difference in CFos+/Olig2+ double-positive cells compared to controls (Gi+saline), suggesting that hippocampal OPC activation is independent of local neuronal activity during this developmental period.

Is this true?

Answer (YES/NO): NO